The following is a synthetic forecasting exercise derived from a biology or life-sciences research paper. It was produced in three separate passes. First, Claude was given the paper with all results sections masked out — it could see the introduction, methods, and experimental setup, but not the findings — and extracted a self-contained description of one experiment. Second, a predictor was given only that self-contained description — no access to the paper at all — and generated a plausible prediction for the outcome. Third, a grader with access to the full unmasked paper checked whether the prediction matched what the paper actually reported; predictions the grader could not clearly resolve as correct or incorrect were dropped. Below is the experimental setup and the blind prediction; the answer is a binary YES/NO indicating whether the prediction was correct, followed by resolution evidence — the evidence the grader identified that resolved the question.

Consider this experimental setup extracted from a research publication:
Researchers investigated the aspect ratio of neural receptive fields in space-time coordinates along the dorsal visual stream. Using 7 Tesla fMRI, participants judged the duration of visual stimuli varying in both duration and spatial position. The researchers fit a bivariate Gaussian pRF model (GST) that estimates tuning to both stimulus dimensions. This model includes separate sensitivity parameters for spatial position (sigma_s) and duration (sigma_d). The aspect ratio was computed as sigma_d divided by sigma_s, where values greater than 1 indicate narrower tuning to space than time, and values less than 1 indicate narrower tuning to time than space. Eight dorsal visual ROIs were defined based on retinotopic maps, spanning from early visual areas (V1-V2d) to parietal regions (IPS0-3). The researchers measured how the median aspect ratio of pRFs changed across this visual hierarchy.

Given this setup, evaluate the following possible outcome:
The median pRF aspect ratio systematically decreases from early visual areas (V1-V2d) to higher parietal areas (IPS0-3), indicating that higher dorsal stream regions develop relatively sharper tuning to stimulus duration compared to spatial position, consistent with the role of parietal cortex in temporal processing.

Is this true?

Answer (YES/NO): NO